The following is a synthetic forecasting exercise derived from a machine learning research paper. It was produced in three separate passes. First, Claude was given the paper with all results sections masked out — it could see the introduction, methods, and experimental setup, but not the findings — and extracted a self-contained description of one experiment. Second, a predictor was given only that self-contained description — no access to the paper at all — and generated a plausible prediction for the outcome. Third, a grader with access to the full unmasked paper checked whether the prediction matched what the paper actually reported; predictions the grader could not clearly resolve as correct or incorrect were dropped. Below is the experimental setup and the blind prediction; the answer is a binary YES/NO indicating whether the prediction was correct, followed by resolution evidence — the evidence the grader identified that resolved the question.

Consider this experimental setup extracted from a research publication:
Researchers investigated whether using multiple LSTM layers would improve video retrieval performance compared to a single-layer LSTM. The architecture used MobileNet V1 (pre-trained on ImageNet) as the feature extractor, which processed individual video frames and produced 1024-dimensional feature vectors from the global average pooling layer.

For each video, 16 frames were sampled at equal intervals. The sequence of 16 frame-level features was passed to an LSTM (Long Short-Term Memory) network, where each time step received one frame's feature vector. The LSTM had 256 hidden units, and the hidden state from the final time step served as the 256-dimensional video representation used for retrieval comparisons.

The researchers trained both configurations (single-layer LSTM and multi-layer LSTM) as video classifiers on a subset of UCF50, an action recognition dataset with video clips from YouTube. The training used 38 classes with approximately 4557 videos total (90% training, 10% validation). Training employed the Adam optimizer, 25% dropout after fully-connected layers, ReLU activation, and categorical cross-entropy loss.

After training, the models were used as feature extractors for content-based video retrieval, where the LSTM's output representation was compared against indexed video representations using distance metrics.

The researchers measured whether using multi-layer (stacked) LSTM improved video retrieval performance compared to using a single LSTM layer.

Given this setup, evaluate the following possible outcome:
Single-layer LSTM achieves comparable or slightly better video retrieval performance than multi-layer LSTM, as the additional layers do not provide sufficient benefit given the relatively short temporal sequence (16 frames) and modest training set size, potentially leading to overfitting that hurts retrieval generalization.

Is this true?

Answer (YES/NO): YES